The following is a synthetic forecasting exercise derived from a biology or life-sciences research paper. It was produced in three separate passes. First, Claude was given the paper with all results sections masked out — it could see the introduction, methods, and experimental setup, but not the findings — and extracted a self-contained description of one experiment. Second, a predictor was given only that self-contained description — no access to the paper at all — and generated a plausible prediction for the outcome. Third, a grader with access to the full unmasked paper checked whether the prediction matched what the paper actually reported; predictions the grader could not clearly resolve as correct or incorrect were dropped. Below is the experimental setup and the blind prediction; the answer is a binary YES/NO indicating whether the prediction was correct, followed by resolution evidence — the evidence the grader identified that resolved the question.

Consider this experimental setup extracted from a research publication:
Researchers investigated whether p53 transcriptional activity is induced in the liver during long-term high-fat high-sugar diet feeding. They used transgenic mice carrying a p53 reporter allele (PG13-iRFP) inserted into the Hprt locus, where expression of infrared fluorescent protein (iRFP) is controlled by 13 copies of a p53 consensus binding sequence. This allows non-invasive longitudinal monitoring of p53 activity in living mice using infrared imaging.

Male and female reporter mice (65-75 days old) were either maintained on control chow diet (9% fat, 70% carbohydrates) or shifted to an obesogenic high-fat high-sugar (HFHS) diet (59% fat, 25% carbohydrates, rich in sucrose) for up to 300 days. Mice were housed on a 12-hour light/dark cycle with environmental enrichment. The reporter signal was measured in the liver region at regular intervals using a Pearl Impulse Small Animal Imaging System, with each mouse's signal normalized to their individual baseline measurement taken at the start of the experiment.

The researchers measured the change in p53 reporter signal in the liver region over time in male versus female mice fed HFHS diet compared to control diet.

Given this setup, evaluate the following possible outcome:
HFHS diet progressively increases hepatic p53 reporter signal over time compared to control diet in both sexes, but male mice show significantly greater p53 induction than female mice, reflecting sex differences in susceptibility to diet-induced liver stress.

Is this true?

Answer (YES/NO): YES